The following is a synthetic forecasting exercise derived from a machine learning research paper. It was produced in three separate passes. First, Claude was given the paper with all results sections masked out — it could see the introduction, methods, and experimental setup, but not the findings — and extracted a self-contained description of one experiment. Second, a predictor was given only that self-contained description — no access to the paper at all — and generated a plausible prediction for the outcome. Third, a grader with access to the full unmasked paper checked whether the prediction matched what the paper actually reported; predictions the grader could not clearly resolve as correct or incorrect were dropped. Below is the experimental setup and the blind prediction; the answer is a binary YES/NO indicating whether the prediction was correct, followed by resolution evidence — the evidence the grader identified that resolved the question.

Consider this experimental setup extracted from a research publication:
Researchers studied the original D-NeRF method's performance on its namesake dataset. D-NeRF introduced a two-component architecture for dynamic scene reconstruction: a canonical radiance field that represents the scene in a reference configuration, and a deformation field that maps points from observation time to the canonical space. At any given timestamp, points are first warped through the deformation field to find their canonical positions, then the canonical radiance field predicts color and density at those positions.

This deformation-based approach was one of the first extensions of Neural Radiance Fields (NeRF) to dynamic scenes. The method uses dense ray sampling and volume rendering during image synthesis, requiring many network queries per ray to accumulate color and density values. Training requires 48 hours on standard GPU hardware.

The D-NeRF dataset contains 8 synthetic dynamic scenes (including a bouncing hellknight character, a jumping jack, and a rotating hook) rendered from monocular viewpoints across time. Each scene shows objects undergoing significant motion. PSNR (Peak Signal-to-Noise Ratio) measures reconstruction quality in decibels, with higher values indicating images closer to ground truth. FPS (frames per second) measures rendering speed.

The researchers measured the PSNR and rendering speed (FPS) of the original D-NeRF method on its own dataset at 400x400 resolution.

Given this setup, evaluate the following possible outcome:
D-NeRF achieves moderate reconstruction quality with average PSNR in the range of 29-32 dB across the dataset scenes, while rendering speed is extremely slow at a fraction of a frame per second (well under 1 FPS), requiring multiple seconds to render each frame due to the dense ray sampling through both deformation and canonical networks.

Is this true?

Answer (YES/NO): YES